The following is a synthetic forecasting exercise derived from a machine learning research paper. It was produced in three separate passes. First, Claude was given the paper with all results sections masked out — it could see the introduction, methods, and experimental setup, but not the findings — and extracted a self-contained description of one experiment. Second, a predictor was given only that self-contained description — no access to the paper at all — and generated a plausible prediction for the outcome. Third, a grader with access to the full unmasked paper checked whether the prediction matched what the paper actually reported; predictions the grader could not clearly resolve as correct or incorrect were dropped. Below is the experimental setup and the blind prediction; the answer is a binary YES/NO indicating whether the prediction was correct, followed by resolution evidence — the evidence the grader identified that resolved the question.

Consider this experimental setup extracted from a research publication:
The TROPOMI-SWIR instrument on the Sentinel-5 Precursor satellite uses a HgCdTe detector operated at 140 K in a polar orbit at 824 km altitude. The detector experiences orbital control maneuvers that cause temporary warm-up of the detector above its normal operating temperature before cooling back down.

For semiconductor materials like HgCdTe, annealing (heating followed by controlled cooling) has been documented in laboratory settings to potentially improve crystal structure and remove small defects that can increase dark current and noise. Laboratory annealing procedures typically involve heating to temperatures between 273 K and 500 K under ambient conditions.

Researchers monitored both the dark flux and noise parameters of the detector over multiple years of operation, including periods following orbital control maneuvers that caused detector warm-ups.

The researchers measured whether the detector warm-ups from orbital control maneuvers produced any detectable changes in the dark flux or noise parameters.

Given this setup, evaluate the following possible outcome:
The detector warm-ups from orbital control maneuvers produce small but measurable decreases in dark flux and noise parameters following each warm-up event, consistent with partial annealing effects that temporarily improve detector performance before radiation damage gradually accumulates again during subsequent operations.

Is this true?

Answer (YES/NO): NO